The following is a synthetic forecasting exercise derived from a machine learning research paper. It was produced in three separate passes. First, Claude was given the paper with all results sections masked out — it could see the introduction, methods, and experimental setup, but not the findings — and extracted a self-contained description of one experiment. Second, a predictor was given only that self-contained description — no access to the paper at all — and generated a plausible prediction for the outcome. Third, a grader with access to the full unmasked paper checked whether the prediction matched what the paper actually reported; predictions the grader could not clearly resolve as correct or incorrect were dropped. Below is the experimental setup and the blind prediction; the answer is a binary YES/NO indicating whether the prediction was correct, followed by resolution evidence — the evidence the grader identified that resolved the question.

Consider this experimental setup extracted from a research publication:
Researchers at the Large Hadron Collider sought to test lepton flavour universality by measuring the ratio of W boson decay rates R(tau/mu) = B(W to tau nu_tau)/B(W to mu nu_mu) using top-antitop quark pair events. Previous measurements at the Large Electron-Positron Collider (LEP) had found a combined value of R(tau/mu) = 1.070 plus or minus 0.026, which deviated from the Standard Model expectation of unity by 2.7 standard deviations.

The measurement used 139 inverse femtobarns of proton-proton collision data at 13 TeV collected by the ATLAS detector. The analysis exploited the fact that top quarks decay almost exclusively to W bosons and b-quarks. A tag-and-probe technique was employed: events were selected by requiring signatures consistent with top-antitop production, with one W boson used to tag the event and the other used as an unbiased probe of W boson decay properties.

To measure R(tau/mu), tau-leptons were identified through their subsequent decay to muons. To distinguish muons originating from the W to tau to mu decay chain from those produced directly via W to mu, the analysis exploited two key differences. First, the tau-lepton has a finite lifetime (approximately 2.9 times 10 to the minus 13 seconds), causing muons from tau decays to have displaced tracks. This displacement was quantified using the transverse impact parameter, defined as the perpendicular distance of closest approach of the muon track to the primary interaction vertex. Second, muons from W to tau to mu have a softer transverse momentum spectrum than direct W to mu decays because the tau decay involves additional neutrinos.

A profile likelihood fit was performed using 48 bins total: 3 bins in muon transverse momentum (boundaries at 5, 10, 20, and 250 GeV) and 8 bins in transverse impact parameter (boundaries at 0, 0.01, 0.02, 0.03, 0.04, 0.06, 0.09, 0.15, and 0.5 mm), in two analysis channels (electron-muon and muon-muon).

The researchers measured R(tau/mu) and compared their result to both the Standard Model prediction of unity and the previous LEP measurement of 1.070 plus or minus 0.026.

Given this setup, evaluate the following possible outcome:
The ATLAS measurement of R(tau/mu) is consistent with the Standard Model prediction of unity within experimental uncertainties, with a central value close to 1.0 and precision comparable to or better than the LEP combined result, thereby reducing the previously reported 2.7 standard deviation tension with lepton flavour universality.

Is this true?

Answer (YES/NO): YES